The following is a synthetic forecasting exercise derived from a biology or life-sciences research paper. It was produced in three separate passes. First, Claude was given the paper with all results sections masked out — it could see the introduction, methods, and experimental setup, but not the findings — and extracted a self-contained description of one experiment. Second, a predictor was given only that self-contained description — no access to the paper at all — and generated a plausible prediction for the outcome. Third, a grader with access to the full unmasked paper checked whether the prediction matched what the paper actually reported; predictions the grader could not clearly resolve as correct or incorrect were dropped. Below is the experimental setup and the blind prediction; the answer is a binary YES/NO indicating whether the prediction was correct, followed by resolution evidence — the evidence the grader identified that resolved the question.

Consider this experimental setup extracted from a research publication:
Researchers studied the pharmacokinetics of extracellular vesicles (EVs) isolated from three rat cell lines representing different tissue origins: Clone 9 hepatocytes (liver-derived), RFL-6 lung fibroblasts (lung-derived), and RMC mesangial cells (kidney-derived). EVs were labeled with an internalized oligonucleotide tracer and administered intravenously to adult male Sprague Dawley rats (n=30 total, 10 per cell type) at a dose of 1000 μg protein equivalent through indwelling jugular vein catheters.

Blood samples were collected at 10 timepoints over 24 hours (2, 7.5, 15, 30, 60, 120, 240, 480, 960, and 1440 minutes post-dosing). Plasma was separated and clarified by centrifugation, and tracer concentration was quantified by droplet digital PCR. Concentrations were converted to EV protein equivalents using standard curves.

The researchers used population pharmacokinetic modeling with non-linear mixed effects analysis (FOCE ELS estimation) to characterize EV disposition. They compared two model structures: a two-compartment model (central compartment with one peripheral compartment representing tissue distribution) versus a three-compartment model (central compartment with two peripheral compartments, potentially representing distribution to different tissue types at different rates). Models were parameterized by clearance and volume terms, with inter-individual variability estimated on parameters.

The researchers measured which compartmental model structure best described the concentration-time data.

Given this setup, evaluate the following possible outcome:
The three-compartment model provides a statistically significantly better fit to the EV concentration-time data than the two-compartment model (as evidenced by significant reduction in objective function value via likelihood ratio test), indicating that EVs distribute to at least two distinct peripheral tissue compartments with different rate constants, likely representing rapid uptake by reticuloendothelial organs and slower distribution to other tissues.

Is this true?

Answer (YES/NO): NO